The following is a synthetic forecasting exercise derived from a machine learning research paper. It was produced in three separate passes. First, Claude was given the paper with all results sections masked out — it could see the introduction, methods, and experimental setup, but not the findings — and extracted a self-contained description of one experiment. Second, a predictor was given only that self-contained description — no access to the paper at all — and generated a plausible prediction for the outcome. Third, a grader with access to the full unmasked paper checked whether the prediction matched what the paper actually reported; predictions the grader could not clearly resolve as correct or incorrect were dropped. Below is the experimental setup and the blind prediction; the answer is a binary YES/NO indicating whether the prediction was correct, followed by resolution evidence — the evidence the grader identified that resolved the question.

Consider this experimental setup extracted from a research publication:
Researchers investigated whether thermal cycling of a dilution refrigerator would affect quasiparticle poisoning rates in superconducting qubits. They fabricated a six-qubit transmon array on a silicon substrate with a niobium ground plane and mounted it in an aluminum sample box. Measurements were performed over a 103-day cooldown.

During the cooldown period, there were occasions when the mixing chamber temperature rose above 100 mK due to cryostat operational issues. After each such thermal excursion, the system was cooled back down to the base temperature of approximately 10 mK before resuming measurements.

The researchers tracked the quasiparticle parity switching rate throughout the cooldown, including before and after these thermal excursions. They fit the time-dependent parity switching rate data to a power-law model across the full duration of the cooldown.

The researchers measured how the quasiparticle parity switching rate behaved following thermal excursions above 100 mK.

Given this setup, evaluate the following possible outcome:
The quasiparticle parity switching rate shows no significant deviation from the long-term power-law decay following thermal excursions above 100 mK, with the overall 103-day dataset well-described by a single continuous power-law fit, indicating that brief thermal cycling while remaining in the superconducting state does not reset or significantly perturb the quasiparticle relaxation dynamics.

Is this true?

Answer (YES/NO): NO